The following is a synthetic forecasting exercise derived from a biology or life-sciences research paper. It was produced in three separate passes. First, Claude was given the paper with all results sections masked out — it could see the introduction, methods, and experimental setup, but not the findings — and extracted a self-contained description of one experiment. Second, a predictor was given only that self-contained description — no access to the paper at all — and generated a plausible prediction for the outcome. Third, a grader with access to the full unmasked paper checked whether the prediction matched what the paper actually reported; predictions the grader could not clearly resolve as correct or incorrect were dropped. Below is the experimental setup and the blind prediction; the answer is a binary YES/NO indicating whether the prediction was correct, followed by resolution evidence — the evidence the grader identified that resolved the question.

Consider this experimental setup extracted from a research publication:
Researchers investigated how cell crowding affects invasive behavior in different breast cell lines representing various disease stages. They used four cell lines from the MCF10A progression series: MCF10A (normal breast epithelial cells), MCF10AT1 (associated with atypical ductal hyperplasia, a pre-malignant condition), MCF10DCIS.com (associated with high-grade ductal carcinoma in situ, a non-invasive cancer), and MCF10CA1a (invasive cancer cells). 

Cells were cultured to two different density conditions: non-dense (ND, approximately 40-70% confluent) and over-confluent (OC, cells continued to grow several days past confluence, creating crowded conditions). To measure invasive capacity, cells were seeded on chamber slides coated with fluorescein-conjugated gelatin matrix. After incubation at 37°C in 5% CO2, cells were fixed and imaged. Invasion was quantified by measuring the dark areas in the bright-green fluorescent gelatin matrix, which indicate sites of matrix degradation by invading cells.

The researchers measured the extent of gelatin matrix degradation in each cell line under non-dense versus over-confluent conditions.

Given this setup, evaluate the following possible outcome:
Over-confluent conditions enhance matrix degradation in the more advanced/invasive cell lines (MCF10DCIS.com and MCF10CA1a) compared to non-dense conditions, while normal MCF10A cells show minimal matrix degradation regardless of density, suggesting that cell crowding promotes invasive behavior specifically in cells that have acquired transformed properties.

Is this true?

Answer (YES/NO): NO